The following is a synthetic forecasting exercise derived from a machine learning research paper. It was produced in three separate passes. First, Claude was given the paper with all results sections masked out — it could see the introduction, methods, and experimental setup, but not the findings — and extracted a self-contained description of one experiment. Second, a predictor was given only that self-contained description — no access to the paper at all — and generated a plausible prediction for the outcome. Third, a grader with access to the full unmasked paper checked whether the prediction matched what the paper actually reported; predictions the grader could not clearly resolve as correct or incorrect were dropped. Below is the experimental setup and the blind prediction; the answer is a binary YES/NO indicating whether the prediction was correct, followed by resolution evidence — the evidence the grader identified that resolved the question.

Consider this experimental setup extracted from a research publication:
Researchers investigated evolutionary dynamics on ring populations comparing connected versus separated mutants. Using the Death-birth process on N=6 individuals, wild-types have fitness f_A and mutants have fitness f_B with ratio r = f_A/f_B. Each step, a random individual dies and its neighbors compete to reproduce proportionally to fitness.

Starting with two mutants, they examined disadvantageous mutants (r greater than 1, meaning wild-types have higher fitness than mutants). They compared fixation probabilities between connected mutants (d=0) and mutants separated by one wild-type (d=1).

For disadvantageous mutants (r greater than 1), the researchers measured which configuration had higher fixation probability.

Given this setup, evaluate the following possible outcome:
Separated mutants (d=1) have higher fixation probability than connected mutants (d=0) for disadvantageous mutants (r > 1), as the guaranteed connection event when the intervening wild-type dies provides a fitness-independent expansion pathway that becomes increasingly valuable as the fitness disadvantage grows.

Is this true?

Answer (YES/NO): NO